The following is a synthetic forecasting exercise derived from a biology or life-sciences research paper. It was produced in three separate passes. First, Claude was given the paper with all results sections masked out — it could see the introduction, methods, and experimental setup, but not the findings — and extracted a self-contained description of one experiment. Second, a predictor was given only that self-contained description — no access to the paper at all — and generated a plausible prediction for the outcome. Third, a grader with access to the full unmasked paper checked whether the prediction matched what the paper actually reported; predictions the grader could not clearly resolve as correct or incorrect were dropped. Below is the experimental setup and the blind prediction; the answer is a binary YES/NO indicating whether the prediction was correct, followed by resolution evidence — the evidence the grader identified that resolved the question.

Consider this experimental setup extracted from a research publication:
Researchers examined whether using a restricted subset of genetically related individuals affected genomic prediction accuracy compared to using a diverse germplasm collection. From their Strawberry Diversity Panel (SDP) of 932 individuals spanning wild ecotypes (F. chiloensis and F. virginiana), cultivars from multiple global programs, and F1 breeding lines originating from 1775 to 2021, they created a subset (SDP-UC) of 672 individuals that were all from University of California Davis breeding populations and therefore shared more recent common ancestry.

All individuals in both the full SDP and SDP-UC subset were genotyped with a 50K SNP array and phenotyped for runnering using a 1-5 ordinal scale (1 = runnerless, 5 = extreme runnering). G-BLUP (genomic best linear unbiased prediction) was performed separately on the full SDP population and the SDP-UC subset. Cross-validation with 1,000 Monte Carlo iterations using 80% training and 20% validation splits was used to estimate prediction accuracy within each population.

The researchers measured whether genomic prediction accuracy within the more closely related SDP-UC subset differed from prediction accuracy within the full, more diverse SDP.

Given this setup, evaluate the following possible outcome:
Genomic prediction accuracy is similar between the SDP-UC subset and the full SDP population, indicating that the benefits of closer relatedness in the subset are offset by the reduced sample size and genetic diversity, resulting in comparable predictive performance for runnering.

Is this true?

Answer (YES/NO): NO